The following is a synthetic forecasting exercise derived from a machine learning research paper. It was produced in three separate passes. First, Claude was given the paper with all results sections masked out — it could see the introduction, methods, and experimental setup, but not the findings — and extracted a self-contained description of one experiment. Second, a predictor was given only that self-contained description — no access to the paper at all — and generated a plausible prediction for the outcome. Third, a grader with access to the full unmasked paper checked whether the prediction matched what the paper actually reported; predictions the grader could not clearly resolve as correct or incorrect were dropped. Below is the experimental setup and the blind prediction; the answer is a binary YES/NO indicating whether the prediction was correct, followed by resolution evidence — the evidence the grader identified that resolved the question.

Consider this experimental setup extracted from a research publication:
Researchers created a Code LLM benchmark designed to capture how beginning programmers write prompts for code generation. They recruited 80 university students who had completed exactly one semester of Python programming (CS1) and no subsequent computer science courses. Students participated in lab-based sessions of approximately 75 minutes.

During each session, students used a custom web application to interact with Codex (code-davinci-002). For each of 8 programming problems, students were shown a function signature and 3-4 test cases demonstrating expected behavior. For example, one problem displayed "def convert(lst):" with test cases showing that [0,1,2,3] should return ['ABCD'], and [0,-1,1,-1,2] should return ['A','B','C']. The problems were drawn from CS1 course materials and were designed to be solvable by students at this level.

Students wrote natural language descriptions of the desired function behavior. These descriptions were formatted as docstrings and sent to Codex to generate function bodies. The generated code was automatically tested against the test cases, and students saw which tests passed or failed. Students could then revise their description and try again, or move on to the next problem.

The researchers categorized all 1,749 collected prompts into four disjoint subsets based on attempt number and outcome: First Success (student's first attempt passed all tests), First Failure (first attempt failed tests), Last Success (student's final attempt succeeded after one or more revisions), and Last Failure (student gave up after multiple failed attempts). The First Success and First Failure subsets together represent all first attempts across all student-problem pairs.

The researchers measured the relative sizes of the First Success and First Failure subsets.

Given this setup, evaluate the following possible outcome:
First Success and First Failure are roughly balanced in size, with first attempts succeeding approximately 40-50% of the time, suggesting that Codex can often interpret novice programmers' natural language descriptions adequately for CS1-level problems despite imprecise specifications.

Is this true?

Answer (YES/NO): NO